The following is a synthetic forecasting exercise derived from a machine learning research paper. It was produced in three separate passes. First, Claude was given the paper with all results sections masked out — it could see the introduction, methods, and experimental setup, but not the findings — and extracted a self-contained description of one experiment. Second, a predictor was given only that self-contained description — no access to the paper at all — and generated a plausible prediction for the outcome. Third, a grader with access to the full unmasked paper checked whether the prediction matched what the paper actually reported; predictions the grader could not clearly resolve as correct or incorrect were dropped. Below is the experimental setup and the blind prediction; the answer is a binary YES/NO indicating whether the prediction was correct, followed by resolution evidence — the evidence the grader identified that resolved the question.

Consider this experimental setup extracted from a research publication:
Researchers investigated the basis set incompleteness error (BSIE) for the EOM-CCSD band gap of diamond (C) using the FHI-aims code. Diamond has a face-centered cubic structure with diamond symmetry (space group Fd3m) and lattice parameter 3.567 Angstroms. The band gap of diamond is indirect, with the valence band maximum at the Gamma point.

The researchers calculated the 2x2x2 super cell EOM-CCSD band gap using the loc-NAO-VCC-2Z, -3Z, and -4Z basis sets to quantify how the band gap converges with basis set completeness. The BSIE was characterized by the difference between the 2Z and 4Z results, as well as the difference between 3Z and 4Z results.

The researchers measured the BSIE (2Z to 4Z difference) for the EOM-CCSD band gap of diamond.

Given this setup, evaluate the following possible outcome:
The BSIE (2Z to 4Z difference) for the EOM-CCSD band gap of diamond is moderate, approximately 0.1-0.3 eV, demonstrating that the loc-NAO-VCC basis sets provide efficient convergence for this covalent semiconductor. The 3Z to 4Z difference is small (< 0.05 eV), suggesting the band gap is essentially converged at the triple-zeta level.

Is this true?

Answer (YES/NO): NO